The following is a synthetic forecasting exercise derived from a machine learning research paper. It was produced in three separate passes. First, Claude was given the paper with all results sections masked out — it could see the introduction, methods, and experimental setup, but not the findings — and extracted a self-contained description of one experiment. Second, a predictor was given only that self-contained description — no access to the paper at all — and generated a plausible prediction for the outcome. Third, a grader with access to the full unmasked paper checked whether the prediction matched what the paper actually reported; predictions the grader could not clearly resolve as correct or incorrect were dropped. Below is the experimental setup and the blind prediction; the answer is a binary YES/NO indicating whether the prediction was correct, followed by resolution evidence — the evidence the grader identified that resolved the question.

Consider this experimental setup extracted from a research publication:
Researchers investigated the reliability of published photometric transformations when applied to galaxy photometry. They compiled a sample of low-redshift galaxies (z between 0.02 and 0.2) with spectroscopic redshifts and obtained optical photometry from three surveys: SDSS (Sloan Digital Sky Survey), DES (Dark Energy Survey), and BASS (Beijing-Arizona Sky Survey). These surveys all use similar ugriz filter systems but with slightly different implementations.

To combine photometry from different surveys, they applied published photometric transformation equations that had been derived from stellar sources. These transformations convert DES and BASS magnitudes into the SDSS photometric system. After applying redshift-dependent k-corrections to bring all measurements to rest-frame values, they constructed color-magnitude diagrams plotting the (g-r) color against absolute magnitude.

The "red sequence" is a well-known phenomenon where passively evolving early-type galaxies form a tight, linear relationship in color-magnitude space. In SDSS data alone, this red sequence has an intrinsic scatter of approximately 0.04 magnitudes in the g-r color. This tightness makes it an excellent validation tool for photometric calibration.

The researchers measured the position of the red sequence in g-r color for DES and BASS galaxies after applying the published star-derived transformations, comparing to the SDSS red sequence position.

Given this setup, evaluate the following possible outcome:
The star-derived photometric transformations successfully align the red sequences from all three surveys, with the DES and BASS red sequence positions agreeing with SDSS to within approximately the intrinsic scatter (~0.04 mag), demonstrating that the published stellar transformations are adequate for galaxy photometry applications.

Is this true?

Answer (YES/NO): NO